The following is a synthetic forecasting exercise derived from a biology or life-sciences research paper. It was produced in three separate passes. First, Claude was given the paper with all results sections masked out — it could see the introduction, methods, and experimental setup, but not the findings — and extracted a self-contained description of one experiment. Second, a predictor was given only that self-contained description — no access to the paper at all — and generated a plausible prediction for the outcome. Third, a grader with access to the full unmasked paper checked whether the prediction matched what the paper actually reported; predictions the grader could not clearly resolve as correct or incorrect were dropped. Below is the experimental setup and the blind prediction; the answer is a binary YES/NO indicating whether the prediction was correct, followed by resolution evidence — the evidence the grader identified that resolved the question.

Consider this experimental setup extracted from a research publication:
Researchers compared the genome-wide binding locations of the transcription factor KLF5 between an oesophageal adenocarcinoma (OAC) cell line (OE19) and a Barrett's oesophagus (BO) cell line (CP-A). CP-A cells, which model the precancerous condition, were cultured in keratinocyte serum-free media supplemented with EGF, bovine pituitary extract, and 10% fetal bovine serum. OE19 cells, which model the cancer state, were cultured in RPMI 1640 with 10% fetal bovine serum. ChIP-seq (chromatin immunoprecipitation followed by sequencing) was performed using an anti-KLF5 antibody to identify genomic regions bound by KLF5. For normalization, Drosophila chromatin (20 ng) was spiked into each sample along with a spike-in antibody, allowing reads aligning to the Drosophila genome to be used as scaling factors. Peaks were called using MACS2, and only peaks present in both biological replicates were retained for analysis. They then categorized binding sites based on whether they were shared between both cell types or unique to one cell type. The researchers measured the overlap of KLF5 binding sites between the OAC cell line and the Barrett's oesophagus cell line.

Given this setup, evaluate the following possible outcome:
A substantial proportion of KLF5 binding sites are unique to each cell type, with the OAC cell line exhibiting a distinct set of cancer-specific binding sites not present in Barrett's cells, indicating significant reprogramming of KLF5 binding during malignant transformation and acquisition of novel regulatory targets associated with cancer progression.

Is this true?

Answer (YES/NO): YES